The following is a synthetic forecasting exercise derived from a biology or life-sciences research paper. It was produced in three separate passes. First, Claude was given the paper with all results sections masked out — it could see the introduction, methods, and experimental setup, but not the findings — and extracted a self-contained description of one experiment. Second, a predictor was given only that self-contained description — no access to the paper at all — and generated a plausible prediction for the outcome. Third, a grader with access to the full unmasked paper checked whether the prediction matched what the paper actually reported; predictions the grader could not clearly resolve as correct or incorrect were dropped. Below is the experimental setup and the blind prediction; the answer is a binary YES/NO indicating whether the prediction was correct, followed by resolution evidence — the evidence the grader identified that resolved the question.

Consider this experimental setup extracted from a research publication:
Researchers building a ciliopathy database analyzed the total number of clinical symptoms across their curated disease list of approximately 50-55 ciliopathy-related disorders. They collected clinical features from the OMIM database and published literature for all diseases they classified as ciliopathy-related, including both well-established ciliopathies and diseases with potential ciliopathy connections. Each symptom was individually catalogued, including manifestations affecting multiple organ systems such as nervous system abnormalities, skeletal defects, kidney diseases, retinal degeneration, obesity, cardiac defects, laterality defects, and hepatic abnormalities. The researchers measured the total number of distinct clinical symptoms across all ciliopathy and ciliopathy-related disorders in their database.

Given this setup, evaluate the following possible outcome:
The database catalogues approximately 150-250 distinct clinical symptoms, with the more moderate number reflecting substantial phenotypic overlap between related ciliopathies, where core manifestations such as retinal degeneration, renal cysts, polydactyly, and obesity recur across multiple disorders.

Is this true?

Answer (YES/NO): NO